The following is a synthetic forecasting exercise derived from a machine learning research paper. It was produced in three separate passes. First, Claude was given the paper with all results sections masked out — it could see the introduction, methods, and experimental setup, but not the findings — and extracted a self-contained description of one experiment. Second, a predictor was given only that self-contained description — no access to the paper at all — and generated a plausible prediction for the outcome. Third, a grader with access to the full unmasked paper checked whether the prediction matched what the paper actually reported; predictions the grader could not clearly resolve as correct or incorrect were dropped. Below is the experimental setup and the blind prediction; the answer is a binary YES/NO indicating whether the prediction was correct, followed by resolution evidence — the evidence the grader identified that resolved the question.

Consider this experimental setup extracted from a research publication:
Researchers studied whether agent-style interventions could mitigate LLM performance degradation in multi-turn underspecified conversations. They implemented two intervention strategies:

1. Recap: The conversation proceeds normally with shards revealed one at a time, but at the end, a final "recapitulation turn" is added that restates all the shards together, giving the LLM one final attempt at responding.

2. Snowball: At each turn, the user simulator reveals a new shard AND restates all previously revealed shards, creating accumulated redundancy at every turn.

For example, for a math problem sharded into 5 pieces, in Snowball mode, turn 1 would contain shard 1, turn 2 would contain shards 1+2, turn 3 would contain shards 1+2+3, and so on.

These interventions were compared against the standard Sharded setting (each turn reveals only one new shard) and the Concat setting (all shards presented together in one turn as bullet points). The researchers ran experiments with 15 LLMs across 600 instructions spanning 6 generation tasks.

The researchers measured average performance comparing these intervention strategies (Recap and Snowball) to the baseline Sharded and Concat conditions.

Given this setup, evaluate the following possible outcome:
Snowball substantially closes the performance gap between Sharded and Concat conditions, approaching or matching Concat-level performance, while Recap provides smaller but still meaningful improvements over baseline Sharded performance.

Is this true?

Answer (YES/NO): NO